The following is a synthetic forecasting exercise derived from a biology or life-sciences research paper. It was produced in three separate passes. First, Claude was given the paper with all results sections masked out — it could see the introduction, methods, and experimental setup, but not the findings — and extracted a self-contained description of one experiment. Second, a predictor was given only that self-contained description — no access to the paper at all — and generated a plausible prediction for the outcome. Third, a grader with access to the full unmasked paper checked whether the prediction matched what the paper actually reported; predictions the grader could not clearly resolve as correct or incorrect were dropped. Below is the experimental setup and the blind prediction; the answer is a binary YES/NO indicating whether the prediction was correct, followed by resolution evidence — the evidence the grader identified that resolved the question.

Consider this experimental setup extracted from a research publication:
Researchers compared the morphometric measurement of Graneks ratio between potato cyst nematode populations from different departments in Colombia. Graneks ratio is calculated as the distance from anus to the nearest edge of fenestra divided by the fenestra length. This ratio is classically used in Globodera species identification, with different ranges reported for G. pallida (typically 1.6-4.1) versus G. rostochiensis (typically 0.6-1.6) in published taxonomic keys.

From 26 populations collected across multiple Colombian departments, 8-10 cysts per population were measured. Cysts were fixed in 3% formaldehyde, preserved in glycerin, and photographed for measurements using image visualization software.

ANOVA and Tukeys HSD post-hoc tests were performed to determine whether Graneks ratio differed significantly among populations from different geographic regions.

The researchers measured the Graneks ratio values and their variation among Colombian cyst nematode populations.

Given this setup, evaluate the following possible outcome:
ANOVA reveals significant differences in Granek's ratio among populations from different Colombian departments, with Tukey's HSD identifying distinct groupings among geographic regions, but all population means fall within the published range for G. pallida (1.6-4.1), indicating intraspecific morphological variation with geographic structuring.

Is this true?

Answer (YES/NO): NO